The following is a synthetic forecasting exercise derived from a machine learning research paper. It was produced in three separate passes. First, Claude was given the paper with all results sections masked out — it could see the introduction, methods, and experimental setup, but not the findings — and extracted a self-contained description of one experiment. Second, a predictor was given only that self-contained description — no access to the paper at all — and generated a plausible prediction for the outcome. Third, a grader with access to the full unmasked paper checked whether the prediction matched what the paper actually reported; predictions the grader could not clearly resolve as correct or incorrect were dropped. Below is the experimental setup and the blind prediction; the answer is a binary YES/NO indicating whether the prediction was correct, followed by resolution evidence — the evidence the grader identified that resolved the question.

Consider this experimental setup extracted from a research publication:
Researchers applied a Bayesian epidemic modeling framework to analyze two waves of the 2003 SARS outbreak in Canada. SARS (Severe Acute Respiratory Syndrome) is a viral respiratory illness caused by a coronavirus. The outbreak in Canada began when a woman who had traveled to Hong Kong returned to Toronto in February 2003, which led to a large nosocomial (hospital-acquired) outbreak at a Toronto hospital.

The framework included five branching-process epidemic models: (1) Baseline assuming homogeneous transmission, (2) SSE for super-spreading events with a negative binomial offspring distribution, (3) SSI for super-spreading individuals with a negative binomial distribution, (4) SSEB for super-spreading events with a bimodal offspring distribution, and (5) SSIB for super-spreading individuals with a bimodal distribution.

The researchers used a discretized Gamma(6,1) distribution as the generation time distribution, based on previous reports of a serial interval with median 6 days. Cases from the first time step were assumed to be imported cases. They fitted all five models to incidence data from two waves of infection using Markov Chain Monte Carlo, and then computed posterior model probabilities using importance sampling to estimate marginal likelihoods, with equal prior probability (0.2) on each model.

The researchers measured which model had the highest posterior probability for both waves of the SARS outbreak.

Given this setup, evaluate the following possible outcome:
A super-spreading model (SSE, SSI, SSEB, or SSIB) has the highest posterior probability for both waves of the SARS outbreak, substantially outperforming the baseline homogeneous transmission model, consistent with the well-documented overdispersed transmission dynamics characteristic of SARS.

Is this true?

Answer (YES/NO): YES